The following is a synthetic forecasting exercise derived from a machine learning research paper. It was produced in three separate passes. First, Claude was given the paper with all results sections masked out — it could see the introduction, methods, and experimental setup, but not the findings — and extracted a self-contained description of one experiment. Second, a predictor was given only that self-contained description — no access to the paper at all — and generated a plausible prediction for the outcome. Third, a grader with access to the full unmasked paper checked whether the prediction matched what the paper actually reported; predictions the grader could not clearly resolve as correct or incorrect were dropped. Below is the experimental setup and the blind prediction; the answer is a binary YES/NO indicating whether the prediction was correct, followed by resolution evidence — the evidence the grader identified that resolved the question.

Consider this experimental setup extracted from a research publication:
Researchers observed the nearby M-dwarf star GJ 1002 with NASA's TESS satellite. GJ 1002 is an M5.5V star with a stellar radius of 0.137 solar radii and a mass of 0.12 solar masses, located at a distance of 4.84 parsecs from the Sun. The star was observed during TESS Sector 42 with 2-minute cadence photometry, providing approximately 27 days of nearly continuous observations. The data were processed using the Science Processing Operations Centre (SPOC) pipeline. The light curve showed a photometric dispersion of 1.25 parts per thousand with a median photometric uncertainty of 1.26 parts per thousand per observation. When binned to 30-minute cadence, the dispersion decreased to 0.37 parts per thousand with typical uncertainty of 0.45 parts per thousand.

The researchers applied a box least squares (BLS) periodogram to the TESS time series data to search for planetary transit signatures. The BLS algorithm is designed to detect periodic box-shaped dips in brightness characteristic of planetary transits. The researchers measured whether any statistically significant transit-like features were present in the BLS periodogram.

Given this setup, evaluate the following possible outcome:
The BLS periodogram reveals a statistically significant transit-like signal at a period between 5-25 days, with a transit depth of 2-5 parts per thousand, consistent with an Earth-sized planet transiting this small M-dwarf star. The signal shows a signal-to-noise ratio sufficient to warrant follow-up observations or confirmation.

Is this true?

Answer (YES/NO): NO